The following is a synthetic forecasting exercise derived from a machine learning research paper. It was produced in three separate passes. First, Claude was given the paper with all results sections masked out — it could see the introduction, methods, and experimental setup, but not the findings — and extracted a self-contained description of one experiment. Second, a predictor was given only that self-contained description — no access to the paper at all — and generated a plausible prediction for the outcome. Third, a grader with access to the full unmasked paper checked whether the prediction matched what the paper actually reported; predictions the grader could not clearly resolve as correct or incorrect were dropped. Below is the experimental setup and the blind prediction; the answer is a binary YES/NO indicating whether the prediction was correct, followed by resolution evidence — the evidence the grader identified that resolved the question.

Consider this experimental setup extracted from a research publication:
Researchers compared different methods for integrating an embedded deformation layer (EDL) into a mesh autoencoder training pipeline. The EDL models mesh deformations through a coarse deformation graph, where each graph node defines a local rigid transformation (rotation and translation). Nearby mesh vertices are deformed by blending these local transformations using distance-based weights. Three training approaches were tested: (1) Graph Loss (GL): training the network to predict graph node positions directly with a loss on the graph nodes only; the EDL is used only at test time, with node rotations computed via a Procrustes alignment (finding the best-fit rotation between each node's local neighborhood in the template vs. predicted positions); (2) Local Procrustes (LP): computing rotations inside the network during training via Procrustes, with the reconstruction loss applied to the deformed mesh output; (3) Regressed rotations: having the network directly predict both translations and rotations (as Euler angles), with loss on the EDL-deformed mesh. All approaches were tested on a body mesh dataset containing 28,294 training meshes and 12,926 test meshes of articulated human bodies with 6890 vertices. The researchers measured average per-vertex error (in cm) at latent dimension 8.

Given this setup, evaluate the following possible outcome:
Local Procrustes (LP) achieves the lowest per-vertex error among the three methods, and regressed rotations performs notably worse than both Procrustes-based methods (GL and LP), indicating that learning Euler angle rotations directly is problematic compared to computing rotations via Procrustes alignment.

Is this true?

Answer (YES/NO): NO